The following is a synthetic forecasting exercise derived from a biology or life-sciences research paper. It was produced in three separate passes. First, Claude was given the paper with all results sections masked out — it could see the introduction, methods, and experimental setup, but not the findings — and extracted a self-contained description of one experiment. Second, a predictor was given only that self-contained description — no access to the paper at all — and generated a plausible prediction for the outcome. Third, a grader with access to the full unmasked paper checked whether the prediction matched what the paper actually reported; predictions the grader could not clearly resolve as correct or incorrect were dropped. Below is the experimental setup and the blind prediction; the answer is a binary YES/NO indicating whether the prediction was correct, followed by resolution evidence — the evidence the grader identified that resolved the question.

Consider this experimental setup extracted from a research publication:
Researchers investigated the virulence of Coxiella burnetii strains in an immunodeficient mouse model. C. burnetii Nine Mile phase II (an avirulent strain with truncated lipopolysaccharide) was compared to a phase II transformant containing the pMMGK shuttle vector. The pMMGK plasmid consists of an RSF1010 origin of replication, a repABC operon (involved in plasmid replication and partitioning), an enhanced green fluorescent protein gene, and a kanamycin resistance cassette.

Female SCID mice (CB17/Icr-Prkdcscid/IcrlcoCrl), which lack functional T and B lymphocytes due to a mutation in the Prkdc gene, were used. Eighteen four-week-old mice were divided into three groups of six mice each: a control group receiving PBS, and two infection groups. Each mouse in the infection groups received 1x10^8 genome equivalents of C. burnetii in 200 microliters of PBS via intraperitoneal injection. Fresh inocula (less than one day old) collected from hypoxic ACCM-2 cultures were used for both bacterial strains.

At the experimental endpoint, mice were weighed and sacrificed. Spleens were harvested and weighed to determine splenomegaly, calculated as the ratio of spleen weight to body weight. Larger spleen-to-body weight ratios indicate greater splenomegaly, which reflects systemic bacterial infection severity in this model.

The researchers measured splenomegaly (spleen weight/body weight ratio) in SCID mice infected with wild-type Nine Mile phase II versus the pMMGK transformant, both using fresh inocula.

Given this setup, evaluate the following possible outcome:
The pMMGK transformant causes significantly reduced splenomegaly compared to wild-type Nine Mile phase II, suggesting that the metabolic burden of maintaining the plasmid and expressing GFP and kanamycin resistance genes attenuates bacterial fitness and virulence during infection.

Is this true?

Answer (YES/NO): NO